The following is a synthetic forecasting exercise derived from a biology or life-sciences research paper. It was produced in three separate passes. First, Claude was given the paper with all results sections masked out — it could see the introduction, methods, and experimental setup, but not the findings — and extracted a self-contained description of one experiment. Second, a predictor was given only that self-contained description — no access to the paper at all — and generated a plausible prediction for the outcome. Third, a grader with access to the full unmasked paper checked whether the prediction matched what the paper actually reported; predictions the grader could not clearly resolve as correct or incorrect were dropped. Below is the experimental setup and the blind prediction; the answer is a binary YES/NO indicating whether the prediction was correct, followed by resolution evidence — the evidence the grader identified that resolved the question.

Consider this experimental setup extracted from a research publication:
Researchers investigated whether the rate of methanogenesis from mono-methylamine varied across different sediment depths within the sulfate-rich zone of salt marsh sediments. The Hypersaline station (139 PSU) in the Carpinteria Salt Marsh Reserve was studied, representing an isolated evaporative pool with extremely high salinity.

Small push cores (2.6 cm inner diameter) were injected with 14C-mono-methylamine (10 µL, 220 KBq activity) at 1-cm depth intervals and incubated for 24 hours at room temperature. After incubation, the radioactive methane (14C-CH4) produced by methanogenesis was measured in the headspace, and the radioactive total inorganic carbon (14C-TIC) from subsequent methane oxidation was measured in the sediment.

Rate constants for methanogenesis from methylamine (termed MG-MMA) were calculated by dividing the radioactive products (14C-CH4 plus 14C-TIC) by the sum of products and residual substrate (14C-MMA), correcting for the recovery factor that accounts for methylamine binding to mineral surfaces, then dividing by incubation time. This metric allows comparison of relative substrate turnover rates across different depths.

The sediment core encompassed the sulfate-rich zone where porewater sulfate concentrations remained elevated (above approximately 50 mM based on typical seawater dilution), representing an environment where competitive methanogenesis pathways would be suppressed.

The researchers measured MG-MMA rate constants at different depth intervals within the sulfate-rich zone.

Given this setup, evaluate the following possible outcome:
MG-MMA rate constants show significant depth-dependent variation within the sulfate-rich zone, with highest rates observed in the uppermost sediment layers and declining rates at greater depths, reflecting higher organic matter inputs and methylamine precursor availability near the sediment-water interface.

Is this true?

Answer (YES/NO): YES